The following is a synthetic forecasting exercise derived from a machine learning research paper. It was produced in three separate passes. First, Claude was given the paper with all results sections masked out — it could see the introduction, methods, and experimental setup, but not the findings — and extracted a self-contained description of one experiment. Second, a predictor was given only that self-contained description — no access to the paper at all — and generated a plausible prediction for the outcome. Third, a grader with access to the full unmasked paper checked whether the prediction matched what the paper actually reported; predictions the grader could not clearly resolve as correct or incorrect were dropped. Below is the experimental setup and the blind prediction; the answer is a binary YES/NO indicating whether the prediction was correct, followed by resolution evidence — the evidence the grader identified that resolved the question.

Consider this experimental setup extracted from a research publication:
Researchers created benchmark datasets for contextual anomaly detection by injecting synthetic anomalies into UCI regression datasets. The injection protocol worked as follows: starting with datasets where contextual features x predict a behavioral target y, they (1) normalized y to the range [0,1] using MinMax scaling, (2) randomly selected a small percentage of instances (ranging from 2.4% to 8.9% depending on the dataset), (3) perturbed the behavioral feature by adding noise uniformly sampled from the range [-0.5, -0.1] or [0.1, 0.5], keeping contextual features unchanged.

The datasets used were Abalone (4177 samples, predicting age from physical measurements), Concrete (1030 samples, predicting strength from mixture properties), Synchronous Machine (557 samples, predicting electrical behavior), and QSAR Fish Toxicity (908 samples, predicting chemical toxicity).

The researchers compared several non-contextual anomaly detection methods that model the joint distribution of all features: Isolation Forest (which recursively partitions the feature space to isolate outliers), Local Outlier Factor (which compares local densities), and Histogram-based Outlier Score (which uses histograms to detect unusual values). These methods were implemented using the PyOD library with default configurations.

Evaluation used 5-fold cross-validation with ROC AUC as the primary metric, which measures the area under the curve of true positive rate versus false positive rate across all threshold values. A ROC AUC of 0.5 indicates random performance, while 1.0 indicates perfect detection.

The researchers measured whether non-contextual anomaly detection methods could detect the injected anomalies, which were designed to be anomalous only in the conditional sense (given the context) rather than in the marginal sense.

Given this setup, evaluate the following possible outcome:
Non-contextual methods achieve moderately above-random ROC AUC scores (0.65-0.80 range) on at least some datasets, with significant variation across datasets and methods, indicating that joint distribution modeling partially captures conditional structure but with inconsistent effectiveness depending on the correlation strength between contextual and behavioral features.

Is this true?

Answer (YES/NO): NO